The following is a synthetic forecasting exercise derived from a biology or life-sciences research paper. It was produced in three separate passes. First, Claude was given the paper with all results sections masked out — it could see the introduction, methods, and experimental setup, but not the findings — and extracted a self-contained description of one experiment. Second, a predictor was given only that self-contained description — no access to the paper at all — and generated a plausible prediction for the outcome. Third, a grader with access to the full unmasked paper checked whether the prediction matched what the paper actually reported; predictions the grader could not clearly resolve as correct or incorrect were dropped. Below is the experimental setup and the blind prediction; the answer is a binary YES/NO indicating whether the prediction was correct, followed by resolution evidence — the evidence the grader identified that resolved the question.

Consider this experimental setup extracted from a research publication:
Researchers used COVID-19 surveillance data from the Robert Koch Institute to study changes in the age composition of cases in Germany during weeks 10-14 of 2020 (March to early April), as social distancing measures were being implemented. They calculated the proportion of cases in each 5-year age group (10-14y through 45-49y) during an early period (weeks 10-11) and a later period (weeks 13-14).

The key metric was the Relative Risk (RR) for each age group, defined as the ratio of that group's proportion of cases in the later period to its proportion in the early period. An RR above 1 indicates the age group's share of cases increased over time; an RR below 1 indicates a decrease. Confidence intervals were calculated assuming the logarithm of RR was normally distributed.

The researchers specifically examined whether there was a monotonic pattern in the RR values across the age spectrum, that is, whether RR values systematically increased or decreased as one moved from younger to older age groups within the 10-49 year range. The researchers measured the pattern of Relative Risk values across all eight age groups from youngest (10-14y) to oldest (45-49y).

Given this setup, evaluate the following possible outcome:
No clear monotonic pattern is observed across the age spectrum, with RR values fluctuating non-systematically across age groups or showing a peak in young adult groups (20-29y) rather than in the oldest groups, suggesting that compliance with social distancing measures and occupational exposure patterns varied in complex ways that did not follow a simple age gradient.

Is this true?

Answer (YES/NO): YES